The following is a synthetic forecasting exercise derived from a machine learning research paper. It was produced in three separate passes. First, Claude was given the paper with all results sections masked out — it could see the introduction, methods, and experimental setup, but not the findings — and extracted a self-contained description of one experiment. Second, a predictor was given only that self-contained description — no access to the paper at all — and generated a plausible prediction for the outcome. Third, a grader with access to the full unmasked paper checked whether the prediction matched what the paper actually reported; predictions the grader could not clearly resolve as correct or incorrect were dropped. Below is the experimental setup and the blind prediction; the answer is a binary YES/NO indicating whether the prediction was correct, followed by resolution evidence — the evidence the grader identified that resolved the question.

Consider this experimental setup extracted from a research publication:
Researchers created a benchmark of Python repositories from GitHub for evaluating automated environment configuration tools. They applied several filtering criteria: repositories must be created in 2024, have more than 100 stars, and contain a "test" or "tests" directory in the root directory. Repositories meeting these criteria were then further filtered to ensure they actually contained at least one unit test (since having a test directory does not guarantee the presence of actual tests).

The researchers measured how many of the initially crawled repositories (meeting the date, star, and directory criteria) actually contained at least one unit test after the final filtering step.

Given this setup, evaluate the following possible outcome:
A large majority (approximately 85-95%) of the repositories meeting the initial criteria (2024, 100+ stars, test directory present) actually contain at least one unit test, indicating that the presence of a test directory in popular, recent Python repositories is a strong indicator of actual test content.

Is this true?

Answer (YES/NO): YES